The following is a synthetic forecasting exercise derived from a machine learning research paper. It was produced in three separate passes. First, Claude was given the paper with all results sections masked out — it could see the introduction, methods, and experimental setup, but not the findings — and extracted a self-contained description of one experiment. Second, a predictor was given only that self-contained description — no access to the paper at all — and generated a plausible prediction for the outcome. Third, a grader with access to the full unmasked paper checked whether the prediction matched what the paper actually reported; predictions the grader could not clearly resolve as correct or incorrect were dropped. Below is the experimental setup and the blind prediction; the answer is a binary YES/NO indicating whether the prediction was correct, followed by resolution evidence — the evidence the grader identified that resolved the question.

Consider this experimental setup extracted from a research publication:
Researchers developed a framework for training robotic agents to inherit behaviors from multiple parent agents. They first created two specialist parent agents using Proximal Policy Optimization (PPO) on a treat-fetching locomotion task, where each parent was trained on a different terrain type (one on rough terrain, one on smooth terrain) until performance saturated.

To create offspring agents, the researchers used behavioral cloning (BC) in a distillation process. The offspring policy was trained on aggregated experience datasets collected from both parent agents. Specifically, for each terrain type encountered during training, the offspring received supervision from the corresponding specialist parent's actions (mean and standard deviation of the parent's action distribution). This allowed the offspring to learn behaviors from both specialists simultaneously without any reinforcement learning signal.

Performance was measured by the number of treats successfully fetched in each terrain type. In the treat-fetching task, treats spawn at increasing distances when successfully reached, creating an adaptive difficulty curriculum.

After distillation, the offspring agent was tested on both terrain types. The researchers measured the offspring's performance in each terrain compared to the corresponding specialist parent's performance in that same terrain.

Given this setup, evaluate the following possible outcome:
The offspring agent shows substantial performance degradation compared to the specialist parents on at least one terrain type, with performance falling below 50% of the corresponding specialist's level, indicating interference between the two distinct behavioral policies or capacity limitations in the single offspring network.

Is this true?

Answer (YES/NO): NO